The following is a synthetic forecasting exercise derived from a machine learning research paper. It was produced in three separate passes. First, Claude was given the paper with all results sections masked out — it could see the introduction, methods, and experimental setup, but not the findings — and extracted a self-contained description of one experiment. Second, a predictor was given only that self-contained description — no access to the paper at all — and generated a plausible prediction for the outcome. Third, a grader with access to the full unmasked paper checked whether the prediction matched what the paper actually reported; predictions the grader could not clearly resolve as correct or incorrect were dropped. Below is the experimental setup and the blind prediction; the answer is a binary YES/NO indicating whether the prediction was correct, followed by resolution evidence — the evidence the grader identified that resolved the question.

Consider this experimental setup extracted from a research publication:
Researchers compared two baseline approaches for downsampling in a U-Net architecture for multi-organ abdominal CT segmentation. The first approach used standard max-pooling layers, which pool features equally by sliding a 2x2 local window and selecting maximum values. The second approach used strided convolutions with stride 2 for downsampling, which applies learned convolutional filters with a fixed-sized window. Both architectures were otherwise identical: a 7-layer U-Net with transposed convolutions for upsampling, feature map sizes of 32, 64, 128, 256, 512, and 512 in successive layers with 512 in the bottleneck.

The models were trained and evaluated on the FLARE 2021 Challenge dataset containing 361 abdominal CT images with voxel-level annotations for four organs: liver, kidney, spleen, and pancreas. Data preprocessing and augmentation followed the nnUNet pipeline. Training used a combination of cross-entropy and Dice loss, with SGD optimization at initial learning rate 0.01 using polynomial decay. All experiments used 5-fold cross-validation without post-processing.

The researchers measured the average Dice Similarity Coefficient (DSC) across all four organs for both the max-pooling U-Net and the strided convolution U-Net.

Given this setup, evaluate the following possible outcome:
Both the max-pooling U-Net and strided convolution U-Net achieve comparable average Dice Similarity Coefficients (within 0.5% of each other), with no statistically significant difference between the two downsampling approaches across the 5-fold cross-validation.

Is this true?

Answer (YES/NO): YES